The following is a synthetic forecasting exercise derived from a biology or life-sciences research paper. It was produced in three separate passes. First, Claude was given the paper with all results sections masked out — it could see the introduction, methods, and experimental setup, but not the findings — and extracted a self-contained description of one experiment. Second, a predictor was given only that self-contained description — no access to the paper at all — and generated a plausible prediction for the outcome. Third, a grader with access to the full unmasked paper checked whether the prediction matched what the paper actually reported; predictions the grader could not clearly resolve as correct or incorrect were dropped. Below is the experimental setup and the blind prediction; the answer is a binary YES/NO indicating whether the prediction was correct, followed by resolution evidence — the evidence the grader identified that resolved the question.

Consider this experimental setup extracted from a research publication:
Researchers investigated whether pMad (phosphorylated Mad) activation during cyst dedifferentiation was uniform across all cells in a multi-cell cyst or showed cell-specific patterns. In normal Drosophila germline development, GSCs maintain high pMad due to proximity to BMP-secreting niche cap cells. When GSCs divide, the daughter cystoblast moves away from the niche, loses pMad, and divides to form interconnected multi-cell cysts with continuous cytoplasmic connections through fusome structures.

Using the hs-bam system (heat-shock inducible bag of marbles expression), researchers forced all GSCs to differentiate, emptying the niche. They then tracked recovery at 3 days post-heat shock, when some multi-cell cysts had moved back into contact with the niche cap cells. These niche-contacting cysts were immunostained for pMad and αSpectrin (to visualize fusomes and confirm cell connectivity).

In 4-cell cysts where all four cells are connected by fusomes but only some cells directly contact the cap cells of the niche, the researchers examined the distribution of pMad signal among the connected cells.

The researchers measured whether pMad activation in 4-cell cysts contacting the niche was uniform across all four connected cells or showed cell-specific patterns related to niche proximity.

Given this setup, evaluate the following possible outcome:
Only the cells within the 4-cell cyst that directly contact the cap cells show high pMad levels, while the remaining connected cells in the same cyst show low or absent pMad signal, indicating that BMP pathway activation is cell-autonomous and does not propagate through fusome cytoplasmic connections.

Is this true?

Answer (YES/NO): YES